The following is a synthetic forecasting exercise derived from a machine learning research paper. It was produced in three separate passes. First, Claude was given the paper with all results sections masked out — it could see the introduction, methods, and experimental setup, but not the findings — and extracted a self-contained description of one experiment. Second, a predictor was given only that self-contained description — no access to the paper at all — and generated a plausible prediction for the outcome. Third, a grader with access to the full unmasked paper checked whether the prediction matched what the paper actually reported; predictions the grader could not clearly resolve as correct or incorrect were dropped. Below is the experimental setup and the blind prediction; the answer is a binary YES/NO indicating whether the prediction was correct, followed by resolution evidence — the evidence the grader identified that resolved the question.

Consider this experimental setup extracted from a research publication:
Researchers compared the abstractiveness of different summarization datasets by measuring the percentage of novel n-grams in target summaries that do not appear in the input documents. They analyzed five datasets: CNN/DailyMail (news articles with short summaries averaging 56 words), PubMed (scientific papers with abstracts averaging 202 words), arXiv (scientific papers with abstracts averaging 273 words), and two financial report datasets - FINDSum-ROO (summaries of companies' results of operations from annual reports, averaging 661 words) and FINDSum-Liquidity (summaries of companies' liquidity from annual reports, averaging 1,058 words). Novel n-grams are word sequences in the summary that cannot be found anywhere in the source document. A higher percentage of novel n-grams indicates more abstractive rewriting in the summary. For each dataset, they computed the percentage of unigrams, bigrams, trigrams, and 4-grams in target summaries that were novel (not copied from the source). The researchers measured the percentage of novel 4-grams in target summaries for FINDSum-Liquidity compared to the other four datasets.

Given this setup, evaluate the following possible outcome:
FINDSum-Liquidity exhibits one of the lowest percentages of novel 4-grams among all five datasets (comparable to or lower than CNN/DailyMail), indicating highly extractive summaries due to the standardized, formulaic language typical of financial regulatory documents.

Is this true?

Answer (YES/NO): NO